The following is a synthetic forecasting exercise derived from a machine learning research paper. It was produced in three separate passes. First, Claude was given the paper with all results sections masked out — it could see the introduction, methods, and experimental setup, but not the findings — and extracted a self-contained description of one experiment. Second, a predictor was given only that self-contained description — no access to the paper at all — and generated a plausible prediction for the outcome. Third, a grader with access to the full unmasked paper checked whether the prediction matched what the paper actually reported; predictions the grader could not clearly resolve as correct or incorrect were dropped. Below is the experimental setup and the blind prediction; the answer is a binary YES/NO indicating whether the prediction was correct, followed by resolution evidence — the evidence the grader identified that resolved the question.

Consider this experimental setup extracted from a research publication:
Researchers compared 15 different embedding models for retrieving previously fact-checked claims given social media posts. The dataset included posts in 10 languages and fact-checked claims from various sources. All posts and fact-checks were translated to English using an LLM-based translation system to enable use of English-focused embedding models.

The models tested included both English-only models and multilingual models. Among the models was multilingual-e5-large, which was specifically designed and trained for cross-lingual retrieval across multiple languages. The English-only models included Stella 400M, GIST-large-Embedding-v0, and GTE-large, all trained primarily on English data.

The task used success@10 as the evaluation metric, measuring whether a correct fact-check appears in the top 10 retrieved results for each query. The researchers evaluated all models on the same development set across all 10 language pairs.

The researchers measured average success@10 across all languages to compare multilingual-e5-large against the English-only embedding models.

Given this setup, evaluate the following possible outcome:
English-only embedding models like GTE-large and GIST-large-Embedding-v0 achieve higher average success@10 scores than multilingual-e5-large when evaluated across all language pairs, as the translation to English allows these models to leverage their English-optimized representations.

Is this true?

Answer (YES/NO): YES